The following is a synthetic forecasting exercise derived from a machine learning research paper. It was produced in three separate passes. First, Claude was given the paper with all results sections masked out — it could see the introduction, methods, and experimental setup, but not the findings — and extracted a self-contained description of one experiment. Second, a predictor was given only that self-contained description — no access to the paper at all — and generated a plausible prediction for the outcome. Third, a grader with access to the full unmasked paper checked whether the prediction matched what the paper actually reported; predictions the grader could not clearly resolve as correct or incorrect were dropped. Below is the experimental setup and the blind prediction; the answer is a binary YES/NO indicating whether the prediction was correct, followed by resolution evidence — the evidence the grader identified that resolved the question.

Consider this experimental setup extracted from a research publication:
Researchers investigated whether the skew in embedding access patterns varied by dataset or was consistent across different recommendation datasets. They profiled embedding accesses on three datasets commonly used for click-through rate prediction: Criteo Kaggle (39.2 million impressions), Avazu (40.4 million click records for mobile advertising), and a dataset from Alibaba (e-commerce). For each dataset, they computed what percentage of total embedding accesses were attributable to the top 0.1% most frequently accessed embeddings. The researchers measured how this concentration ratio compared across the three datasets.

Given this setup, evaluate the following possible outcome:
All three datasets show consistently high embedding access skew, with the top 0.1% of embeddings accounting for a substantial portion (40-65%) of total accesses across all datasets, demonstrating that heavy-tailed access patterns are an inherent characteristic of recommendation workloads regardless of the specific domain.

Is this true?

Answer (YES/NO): NO